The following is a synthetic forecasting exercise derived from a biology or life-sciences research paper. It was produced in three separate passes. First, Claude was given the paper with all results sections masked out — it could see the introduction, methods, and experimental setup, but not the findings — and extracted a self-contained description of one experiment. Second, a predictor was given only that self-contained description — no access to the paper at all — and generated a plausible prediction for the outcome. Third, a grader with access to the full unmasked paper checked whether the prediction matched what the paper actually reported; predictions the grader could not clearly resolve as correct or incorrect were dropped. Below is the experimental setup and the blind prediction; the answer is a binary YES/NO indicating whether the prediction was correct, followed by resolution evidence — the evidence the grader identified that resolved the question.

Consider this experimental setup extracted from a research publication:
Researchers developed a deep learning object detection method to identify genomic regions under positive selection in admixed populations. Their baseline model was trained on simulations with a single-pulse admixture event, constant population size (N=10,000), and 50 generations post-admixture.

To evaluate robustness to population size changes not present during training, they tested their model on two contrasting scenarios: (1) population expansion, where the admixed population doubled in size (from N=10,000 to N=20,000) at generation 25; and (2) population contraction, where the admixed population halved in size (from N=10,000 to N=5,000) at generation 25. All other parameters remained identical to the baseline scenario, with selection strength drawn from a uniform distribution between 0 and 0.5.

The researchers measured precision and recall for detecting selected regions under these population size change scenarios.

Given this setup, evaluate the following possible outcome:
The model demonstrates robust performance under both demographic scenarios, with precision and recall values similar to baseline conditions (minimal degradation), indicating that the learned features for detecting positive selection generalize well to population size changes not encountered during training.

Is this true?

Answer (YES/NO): YES